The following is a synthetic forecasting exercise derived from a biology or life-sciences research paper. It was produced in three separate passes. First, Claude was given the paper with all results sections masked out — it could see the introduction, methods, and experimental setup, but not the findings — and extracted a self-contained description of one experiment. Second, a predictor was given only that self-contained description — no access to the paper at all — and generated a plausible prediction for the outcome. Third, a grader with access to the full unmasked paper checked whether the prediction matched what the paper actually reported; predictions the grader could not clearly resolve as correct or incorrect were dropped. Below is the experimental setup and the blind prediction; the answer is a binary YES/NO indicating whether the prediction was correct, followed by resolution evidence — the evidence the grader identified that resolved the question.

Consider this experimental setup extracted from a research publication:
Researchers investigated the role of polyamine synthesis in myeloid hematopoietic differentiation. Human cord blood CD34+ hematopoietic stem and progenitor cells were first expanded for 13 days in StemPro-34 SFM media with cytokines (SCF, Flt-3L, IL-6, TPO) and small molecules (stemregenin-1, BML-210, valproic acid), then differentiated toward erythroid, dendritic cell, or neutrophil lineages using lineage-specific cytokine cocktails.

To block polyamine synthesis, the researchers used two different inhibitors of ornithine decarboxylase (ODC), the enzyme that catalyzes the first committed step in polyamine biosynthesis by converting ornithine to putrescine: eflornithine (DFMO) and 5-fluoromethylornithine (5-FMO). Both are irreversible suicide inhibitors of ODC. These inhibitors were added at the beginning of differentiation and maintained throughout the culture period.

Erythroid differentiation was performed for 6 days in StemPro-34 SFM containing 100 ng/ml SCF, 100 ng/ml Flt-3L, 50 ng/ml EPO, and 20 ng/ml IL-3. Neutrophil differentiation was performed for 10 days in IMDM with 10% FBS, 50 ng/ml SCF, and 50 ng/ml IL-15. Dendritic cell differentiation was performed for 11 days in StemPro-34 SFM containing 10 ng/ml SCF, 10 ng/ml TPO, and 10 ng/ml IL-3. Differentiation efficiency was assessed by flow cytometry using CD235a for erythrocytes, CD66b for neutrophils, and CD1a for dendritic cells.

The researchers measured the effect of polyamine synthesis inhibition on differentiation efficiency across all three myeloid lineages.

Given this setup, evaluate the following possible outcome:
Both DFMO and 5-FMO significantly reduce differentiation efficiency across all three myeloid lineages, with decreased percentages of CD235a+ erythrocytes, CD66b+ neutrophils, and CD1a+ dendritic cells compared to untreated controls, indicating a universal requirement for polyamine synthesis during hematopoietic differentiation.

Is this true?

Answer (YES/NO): NO